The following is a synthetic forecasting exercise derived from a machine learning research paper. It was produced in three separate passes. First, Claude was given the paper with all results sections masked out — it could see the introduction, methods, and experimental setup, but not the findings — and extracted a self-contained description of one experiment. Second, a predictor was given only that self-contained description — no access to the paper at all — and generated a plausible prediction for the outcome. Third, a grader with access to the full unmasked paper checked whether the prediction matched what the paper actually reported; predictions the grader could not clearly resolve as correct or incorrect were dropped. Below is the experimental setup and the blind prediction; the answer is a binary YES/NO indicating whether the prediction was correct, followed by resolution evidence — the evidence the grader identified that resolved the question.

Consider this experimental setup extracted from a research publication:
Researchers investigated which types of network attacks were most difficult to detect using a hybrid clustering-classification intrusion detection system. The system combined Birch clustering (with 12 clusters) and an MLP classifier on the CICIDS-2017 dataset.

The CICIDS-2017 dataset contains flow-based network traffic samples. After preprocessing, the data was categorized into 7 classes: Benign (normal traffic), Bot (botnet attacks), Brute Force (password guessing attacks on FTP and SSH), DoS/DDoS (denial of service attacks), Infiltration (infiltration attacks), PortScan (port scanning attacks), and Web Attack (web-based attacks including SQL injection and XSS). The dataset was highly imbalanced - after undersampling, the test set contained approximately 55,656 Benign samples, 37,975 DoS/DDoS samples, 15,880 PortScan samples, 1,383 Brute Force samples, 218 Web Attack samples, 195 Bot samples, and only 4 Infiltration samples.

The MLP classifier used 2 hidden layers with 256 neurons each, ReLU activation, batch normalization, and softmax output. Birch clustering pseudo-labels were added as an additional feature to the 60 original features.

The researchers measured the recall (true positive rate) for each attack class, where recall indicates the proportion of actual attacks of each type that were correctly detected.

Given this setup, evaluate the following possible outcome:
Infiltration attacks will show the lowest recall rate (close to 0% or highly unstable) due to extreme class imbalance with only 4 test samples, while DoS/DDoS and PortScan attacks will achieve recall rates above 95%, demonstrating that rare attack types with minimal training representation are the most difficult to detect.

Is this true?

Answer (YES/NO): NO